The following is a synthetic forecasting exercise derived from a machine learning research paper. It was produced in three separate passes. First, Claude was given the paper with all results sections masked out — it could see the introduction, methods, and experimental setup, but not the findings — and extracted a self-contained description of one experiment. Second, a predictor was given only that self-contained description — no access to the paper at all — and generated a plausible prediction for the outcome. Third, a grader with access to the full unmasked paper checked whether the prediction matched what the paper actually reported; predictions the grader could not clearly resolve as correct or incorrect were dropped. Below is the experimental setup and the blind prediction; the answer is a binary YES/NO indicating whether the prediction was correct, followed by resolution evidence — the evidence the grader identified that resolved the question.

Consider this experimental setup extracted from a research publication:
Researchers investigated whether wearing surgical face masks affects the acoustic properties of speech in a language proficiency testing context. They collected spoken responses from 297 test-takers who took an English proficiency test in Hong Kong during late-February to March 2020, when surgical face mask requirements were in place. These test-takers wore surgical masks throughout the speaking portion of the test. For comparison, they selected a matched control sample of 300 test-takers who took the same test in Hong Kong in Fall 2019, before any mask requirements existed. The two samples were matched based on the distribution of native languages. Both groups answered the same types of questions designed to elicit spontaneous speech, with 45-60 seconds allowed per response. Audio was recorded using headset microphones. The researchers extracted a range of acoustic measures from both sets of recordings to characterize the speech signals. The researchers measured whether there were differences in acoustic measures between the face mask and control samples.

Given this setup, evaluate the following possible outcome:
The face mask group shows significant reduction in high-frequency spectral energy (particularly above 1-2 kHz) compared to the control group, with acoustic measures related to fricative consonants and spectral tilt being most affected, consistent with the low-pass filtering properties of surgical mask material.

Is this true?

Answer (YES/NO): NO